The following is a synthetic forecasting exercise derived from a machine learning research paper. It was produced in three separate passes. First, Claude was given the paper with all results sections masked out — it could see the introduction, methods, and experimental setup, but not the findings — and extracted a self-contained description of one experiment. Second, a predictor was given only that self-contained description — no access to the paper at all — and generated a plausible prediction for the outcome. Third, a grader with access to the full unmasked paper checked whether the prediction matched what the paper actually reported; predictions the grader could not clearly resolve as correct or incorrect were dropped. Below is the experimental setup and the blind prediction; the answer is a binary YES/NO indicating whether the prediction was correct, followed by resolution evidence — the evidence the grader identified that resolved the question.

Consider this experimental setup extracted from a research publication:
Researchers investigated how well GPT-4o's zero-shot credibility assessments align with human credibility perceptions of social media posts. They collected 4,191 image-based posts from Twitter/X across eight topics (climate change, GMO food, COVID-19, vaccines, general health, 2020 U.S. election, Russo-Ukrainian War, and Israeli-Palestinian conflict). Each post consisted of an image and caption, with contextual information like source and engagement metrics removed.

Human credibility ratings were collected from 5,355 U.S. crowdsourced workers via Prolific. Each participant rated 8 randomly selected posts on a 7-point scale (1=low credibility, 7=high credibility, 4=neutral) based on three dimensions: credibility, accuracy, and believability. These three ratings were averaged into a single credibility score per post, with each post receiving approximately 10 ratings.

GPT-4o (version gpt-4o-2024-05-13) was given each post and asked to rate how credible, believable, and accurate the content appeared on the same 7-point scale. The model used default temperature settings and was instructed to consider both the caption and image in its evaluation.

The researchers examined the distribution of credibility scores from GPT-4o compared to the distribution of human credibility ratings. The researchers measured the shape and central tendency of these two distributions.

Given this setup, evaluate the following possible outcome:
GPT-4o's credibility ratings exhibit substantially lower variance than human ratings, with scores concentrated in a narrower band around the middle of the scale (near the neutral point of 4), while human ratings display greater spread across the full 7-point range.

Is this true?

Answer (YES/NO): NO